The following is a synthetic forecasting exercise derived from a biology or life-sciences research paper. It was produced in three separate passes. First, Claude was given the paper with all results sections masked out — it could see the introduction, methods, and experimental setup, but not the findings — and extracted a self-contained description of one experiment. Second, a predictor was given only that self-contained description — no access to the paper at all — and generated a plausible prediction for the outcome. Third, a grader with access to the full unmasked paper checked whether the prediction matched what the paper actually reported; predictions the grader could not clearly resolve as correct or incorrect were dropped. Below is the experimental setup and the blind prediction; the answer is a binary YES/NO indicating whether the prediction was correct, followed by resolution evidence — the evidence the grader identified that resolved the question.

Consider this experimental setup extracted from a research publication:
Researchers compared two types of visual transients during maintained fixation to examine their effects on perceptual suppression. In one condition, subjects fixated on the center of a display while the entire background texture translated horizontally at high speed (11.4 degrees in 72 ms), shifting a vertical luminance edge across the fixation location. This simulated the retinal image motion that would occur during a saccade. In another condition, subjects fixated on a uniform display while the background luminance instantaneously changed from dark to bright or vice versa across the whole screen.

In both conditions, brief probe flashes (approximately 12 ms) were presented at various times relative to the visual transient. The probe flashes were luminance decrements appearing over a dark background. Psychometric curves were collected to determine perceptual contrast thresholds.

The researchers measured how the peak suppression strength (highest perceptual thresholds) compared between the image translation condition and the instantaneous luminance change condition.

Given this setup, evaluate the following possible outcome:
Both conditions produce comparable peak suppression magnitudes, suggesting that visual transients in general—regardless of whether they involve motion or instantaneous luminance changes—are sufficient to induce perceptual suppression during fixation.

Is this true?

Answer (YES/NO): NO